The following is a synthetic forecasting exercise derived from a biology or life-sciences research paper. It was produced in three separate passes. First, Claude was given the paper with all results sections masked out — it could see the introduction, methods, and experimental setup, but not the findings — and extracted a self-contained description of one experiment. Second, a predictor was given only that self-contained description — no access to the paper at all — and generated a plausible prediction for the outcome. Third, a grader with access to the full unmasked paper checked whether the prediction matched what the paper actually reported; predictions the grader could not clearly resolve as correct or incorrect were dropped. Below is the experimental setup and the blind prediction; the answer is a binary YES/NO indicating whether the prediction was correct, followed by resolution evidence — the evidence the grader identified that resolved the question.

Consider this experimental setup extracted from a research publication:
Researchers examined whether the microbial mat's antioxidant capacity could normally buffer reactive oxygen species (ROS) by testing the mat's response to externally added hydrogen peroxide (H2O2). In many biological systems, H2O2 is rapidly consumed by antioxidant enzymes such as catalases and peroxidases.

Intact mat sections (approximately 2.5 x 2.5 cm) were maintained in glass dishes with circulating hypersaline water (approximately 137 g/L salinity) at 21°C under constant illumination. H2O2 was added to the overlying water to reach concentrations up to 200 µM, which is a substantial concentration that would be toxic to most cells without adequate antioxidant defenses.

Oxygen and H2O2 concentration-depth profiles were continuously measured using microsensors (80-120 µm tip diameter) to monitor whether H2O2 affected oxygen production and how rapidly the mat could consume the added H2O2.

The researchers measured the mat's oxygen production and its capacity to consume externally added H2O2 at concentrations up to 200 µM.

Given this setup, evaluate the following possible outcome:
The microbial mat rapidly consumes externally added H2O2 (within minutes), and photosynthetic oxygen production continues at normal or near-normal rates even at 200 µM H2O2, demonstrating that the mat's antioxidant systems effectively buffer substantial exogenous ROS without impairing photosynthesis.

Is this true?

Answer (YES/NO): YES